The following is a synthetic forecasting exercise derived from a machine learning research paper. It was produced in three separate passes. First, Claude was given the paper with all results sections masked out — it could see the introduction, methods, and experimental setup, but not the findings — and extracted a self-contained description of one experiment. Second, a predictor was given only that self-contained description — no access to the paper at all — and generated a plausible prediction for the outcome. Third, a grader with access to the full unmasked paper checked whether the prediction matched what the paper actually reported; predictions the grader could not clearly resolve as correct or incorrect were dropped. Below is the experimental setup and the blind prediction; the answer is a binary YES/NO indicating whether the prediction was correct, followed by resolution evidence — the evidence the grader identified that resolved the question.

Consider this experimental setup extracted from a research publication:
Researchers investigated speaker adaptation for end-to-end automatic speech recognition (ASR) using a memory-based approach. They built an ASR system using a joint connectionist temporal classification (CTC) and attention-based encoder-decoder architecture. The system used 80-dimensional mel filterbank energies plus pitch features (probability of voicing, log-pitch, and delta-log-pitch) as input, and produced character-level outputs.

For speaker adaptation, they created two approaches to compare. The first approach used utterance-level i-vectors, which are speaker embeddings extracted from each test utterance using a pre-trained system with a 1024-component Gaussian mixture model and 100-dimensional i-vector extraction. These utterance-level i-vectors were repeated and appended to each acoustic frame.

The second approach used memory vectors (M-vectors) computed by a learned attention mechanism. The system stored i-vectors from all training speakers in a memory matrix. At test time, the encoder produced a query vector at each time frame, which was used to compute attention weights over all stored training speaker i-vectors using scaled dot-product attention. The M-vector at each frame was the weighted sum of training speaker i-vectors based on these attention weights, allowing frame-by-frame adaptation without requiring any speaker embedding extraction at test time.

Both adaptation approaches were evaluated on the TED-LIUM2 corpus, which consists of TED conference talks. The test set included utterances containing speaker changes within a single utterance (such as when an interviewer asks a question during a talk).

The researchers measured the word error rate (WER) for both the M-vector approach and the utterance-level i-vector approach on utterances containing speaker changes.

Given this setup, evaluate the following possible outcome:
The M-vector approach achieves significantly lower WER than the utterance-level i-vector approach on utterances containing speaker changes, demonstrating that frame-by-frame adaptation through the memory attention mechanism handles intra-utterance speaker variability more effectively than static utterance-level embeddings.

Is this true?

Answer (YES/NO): YES